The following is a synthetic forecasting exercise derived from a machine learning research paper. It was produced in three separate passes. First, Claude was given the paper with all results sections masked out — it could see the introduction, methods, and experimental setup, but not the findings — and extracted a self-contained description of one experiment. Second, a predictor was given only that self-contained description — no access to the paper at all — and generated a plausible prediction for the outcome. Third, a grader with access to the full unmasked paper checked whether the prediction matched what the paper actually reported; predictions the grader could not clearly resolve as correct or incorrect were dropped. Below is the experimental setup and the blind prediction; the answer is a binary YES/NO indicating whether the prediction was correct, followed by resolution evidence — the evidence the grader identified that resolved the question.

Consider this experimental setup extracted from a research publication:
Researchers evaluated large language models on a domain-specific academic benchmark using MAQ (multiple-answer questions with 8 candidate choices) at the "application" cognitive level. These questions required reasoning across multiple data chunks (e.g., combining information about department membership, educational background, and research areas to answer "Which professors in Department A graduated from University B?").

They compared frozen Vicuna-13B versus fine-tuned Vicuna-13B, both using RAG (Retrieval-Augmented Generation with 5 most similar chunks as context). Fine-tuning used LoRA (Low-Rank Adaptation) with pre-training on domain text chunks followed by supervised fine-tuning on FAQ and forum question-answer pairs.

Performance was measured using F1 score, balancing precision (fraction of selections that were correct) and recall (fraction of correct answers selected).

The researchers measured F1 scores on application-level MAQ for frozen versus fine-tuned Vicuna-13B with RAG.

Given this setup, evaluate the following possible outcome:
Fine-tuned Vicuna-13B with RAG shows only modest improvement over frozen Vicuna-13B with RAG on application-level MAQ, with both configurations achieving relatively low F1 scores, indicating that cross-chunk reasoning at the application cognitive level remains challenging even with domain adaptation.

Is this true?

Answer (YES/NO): NO